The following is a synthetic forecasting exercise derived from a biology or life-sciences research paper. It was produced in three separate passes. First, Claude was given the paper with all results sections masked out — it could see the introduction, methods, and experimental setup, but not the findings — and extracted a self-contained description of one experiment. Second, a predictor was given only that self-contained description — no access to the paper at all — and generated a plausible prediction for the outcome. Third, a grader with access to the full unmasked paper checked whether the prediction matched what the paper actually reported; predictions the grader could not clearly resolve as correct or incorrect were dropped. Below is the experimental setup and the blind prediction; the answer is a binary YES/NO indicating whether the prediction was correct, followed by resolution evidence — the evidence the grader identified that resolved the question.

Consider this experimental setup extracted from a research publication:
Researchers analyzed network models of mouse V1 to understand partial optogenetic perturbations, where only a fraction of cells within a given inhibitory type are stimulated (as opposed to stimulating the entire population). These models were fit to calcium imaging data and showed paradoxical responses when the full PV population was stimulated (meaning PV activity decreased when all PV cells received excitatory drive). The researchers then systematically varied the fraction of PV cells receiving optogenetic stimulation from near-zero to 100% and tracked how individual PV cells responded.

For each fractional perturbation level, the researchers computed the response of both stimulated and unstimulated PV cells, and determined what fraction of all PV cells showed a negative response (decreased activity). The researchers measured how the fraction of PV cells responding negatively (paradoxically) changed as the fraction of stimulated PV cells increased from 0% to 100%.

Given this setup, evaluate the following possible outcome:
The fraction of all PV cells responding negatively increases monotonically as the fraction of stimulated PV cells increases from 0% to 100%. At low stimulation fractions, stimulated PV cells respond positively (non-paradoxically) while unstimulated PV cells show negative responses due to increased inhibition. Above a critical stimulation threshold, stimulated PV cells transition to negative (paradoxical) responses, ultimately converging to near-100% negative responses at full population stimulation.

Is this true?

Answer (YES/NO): NO